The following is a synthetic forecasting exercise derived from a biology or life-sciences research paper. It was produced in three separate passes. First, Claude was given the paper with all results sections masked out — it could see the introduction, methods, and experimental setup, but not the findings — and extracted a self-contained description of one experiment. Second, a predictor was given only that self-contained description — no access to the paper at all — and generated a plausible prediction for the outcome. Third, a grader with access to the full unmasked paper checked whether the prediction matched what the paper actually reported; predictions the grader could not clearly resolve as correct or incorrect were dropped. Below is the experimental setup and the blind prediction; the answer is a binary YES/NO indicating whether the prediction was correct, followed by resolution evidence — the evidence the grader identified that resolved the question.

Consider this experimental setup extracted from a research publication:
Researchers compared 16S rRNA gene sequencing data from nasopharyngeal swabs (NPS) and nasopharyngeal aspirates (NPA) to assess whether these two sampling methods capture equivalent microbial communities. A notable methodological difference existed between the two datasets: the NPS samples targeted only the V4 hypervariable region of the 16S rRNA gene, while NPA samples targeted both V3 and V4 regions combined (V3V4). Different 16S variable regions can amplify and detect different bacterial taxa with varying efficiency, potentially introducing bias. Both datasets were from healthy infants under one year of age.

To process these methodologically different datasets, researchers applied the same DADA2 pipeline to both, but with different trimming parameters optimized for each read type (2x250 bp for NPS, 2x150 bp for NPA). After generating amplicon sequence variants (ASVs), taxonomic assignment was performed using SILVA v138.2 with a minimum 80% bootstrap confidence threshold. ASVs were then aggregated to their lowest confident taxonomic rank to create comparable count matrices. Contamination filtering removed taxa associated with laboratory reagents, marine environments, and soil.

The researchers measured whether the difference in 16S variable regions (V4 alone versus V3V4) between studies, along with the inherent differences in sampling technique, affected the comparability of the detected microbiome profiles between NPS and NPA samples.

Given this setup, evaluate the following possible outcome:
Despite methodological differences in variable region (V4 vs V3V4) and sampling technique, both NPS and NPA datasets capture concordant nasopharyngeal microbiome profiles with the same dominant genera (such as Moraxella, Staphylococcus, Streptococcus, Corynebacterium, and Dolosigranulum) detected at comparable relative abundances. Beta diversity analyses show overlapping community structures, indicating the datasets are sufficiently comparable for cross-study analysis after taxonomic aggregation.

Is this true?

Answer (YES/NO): NO